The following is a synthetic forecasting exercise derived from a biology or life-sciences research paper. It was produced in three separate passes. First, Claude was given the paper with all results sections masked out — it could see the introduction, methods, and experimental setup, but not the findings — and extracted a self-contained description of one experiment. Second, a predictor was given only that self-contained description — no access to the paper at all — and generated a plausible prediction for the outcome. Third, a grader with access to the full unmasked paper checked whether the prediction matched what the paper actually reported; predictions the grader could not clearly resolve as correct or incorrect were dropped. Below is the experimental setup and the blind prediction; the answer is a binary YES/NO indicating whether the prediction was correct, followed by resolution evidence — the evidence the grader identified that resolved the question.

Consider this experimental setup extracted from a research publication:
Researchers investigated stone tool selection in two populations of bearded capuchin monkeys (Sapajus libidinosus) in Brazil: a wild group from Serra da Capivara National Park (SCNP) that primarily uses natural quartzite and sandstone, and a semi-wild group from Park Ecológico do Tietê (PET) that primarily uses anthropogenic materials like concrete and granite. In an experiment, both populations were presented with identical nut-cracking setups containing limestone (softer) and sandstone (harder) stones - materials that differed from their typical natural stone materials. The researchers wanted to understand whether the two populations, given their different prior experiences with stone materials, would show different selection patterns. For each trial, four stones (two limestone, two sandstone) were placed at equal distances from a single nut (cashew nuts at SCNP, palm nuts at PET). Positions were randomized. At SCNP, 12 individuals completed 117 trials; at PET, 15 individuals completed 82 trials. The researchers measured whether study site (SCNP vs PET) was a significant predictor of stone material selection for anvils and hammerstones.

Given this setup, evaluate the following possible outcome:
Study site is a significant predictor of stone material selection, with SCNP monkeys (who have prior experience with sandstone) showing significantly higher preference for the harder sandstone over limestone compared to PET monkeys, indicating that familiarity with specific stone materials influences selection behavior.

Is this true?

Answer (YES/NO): NO